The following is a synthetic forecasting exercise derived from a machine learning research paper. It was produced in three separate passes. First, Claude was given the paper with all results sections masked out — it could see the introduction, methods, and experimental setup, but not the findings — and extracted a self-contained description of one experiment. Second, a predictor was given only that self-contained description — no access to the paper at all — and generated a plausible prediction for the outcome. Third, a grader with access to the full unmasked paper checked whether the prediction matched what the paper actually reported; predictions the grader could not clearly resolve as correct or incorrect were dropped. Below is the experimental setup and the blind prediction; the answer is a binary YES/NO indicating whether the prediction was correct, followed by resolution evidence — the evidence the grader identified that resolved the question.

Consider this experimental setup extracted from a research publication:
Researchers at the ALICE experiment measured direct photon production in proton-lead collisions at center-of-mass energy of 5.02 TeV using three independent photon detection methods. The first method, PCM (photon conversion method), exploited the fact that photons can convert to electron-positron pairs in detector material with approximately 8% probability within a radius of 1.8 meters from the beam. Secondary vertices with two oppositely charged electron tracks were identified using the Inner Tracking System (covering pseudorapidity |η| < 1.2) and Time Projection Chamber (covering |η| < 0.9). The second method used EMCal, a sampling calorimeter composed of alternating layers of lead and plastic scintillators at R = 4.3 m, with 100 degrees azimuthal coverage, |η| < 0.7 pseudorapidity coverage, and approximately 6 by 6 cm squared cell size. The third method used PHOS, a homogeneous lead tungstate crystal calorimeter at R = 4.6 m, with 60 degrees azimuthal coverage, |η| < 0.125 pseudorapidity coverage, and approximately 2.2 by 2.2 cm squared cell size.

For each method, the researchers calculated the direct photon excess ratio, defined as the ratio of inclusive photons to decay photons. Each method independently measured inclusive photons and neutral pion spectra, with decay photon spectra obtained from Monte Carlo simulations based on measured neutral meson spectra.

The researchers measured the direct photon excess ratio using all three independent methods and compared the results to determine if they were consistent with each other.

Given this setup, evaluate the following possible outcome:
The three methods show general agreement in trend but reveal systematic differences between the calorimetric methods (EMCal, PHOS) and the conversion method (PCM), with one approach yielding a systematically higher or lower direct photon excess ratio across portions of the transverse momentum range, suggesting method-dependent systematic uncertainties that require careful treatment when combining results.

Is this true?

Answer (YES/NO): NO